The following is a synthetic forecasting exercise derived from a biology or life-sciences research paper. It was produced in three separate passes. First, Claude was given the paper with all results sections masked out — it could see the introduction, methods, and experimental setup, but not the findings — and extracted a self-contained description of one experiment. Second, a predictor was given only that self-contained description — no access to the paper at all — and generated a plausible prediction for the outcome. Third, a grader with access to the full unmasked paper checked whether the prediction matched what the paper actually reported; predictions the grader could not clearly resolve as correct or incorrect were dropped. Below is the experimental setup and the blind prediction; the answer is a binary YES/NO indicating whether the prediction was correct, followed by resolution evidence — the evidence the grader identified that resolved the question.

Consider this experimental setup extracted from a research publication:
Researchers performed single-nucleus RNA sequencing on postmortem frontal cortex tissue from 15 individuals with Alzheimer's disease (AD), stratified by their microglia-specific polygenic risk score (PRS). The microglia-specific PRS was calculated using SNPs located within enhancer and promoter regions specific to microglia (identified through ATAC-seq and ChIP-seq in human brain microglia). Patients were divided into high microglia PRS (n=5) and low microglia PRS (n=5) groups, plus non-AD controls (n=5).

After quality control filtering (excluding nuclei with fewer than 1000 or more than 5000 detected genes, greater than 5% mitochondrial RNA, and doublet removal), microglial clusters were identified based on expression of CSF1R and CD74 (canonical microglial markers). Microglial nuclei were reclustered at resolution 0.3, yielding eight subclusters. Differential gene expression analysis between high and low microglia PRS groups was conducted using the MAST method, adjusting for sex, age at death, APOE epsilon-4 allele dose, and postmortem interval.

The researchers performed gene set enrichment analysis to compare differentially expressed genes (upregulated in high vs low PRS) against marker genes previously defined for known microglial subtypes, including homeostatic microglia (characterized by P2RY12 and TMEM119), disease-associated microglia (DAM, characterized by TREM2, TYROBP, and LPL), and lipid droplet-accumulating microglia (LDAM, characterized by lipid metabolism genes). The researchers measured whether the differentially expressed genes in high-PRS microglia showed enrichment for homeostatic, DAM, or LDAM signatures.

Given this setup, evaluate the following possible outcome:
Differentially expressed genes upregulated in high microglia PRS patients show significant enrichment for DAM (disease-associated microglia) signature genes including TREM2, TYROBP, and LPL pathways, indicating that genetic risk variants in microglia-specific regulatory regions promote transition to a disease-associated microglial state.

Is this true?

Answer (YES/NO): NO